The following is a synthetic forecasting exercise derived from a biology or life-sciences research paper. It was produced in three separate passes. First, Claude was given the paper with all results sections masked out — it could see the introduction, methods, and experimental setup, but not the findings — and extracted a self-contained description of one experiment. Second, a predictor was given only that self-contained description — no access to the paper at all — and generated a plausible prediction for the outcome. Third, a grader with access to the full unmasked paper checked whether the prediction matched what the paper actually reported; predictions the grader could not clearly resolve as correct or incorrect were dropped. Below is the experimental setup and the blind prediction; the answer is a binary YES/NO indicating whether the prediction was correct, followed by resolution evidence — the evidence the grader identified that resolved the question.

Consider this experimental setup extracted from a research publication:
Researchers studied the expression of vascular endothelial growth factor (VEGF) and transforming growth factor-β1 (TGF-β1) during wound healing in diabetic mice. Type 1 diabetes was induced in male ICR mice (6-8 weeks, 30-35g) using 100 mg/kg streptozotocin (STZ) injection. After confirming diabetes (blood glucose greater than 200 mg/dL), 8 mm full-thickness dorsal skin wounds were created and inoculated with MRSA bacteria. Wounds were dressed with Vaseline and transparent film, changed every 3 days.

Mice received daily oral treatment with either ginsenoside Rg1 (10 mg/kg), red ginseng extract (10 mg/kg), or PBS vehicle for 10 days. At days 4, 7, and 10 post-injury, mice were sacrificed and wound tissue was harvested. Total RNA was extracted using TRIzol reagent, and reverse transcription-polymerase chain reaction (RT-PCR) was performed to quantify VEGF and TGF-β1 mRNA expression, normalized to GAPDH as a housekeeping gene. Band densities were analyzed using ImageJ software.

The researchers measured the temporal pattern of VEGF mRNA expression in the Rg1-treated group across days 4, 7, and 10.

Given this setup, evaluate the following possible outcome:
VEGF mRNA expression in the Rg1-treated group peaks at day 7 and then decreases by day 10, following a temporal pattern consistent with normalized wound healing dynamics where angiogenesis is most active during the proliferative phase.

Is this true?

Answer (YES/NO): NO